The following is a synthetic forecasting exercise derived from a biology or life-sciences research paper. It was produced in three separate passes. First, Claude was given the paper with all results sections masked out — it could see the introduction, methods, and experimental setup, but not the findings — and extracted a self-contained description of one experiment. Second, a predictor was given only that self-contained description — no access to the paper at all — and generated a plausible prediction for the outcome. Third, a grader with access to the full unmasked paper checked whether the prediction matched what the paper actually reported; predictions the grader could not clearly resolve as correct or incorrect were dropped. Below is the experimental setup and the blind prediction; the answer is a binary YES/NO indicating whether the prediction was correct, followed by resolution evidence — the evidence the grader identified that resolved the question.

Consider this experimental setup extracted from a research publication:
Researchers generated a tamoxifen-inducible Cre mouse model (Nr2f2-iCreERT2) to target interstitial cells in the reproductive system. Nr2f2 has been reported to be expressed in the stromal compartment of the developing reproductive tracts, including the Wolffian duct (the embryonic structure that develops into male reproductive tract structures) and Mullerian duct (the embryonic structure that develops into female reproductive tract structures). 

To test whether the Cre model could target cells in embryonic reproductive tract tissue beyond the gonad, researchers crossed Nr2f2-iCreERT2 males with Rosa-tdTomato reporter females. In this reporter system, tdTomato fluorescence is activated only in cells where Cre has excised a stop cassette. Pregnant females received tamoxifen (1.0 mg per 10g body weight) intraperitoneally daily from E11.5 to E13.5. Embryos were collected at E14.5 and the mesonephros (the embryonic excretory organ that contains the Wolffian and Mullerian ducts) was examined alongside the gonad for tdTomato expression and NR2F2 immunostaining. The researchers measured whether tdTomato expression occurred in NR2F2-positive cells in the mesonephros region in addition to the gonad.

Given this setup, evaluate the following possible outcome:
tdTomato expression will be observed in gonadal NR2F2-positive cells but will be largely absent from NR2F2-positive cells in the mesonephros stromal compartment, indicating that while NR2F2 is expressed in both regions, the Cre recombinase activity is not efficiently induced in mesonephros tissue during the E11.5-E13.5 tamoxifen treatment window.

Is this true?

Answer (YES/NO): NO